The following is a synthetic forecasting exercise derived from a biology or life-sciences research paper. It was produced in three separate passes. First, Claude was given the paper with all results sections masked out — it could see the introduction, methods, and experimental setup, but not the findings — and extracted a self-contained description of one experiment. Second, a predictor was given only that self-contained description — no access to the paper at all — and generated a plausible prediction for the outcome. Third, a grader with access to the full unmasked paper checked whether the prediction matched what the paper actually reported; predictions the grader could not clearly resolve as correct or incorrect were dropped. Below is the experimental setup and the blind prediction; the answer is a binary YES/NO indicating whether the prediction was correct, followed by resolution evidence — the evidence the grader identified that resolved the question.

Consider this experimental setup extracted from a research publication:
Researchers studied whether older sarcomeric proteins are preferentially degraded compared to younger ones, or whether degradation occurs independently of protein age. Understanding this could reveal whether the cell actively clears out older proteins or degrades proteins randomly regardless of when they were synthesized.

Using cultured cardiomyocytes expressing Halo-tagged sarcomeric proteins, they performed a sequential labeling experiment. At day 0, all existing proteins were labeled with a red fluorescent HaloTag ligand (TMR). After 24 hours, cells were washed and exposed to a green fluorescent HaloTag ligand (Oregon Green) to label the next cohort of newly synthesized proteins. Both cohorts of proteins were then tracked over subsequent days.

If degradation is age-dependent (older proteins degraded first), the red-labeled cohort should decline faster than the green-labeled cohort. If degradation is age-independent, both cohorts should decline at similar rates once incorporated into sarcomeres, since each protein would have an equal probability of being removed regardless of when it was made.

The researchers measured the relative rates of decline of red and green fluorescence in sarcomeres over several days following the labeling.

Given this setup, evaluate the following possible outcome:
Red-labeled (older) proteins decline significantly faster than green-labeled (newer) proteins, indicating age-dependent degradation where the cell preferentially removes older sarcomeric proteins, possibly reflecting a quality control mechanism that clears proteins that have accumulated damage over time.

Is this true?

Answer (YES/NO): NO